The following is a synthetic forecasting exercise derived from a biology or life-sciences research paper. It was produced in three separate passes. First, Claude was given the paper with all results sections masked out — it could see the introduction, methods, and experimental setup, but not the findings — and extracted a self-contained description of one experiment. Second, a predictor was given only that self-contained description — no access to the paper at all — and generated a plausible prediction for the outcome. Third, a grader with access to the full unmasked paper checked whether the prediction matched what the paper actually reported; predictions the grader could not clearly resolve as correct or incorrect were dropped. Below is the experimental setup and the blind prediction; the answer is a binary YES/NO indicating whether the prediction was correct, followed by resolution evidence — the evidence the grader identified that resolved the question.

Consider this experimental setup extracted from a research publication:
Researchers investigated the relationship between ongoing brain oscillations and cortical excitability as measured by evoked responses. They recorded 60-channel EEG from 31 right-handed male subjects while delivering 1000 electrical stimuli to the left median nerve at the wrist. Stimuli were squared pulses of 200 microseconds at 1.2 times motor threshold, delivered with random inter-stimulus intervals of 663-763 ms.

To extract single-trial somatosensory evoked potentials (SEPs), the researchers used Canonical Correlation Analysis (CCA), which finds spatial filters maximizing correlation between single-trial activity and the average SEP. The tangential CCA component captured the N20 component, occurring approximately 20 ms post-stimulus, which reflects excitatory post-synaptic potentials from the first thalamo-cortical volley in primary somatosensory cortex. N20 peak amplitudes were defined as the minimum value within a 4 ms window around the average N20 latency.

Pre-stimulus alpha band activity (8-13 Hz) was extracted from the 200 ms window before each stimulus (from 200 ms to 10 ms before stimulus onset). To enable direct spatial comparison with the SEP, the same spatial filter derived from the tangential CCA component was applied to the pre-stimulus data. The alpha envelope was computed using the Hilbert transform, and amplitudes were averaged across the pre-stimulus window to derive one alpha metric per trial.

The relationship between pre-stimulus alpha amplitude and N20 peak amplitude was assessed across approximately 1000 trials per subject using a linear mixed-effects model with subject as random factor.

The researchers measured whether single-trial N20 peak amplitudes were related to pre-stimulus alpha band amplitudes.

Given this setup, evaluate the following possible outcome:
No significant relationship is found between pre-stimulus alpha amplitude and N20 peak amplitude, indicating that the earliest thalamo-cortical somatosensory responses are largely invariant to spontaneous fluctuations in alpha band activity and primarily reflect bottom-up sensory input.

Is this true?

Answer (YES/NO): NO